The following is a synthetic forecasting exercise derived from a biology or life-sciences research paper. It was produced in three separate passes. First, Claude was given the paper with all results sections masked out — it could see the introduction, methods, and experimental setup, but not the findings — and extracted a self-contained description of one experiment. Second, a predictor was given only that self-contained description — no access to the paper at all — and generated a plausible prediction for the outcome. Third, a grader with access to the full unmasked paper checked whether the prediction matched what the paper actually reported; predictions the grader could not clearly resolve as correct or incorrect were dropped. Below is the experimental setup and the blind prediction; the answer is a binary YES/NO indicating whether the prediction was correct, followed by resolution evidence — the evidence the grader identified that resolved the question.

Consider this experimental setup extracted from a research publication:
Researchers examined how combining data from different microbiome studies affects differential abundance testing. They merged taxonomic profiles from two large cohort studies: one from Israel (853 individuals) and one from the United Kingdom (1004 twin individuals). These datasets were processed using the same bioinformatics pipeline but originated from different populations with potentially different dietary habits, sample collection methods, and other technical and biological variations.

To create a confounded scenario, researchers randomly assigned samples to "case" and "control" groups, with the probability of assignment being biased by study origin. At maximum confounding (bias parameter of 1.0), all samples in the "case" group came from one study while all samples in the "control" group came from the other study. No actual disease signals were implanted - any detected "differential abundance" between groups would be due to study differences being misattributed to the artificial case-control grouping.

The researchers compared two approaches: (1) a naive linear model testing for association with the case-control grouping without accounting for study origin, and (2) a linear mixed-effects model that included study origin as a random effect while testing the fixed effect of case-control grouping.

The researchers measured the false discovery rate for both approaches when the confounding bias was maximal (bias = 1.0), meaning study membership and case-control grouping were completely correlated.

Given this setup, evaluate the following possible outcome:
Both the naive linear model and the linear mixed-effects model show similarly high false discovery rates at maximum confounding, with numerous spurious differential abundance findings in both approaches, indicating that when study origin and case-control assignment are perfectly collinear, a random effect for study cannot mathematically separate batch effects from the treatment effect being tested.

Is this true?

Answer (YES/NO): NO